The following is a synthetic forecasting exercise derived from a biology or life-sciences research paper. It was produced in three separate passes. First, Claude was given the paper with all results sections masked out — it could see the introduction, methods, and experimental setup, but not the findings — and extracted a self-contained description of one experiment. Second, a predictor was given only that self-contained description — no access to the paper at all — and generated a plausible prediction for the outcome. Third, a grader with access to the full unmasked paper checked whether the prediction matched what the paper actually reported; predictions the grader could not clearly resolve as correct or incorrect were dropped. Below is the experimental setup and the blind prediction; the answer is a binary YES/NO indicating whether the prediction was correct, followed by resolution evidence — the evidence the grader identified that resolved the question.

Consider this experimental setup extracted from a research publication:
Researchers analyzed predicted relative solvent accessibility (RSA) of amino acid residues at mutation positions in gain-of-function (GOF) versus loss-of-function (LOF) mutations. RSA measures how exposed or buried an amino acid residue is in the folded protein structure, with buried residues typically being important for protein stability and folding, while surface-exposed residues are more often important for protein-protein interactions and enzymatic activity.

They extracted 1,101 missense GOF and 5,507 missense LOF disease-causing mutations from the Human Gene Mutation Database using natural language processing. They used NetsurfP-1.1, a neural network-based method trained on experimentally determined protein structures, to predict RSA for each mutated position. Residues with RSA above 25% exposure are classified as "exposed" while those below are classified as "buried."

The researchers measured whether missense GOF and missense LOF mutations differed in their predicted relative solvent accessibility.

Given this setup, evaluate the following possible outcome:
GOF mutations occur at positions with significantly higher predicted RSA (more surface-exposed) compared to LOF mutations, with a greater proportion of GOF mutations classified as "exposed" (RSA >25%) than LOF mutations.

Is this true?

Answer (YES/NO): YES